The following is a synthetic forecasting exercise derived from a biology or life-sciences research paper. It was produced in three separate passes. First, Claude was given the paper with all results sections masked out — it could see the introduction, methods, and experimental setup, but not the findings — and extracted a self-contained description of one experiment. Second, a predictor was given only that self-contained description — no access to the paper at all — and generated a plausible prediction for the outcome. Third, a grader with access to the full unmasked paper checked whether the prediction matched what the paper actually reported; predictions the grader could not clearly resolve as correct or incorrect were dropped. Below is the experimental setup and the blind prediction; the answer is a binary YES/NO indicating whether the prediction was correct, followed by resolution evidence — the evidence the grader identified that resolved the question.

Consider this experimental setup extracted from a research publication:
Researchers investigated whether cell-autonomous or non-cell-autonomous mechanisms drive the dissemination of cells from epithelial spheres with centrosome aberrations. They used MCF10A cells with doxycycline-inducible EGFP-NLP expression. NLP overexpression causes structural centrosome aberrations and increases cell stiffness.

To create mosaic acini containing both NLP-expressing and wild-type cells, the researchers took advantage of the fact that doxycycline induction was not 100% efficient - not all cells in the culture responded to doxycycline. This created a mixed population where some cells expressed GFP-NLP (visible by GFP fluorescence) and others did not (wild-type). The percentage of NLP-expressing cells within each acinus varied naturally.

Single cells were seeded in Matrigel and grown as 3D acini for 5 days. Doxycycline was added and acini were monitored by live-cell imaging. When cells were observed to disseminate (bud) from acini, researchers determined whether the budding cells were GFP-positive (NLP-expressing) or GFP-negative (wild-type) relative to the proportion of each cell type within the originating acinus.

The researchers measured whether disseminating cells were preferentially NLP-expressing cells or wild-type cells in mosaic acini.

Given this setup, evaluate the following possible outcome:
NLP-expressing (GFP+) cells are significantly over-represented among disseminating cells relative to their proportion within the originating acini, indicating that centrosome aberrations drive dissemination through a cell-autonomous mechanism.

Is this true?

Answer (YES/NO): NO